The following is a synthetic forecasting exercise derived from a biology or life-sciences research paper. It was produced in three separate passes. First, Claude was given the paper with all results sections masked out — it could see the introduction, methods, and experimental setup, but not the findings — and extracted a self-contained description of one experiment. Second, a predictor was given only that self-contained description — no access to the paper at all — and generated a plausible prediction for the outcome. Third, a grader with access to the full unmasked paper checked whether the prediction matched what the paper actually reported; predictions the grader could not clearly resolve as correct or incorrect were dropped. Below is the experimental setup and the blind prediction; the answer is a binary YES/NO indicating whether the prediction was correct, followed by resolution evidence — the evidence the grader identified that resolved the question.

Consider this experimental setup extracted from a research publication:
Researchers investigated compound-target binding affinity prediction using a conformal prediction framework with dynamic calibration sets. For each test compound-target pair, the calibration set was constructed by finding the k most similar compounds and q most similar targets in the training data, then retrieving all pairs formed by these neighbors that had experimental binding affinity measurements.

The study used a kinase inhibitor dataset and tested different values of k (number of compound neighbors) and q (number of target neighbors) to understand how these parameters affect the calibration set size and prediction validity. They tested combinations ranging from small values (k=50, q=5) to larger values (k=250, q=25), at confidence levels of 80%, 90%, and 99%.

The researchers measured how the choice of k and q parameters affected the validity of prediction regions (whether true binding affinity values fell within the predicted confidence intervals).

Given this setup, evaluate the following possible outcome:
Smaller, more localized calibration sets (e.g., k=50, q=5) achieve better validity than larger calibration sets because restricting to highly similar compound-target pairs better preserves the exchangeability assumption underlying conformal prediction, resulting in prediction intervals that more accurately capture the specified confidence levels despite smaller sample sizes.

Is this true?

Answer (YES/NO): NO